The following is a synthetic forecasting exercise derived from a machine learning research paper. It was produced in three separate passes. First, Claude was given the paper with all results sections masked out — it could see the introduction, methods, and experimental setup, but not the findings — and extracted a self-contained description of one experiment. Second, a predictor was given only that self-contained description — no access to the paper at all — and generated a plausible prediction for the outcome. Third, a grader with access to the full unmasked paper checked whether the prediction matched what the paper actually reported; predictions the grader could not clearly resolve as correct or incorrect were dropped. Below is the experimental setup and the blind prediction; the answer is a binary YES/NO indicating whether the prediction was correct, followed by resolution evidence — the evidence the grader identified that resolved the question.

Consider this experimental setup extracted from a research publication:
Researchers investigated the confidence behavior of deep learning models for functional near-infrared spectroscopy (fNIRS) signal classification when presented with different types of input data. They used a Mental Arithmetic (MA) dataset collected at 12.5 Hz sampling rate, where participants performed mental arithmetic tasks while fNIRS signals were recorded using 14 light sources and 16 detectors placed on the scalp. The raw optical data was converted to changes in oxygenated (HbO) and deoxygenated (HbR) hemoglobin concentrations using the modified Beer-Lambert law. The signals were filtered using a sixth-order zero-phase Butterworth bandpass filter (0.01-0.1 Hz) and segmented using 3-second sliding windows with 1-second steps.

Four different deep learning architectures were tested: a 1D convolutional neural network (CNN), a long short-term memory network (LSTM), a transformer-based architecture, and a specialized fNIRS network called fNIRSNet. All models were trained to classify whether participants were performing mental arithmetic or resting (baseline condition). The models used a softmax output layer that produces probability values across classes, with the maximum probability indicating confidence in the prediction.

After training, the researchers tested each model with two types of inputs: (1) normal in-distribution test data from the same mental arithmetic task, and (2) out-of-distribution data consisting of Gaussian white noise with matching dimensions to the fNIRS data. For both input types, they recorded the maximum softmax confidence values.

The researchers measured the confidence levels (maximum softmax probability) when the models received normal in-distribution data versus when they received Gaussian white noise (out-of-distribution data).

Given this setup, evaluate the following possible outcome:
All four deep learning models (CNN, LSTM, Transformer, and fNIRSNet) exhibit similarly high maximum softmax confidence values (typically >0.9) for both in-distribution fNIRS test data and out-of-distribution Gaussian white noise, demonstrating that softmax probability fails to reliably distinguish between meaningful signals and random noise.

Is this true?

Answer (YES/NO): NO